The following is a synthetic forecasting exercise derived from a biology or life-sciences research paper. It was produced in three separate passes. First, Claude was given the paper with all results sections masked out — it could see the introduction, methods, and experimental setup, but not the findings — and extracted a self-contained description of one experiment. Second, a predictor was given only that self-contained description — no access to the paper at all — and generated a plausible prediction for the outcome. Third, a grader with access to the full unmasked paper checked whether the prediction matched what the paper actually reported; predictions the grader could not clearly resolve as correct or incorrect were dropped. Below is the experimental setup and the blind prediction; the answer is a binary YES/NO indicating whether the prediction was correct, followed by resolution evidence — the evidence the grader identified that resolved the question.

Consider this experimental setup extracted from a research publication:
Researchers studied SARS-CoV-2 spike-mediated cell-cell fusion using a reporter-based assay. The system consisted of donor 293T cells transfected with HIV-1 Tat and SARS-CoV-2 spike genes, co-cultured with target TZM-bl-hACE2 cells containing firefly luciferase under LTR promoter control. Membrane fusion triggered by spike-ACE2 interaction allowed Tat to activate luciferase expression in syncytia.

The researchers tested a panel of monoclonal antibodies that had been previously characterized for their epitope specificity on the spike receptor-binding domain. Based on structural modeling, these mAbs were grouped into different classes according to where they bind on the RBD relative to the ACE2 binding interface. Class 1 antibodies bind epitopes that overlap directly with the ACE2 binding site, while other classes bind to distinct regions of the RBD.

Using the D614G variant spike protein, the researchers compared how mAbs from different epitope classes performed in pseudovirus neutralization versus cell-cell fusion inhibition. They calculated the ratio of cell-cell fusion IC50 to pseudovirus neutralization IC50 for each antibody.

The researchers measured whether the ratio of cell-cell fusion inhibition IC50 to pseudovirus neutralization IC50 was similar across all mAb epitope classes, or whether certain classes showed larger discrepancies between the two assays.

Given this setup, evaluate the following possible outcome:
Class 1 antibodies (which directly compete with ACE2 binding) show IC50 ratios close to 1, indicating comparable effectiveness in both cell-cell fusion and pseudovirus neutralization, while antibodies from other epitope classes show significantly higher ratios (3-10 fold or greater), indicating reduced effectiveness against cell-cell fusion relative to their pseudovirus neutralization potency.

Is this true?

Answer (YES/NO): NO